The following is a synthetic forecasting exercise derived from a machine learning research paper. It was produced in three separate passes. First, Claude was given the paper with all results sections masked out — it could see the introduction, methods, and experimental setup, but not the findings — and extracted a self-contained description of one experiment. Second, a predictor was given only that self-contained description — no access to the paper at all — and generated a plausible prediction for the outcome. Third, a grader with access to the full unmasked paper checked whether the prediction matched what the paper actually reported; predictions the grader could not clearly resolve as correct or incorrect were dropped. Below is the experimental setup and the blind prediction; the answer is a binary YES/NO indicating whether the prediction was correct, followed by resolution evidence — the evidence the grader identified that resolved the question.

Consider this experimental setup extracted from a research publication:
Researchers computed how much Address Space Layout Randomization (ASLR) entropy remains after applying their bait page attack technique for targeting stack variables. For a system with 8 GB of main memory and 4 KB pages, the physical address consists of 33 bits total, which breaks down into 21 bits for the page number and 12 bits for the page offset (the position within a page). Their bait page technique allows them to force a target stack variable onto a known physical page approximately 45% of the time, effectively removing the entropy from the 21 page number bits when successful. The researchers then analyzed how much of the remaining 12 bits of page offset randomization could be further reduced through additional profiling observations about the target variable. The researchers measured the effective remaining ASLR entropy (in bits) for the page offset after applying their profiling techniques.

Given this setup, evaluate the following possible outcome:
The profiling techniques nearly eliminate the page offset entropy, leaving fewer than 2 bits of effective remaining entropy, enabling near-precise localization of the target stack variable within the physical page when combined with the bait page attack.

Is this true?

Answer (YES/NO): NO